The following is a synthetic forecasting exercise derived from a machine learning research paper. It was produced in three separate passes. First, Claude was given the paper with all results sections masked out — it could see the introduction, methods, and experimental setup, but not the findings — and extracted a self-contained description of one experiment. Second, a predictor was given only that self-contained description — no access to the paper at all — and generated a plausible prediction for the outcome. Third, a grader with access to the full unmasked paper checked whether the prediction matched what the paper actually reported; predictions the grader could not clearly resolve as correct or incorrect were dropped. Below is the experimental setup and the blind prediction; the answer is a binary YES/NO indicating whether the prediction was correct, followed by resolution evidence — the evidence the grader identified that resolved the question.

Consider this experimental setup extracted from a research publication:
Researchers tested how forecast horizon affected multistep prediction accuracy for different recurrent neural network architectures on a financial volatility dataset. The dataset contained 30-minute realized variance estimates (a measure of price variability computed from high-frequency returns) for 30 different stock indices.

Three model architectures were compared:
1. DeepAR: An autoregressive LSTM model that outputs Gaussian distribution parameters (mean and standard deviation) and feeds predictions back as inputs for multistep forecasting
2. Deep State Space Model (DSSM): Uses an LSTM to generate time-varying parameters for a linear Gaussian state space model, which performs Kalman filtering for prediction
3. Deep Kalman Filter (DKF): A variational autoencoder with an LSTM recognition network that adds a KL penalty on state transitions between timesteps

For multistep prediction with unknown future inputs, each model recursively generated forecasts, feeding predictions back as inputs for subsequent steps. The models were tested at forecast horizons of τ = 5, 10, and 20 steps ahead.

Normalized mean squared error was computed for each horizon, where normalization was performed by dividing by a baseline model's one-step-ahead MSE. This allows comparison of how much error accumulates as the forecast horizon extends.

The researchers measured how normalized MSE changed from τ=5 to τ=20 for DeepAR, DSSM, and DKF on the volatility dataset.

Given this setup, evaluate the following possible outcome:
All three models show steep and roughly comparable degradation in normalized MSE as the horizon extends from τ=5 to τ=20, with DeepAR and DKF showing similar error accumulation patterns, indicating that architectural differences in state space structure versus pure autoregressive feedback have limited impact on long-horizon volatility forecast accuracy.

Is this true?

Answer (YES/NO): NO